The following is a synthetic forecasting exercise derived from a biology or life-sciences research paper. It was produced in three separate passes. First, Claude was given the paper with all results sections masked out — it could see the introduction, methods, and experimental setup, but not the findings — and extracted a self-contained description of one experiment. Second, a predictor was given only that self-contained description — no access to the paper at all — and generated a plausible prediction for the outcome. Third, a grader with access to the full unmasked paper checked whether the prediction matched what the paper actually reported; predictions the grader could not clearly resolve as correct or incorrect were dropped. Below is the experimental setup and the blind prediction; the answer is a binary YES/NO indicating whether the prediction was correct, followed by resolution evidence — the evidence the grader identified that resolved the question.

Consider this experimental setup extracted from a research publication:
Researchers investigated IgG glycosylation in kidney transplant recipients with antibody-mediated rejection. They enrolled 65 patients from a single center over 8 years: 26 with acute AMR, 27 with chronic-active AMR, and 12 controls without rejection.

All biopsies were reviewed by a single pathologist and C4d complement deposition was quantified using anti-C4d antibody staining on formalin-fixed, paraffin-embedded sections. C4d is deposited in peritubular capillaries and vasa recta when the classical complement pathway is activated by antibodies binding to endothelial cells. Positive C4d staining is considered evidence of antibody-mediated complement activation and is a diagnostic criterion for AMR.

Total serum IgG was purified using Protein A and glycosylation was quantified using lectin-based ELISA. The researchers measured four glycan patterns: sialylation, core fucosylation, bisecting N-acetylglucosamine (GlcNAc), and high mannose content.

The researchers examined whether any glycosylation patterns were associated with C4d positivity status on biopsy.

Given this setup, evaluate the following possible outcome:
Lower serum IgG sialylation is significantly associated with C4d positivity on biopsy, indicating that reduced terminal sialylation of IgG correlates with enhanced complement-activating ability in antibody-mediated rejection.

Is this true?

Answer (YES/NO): NO